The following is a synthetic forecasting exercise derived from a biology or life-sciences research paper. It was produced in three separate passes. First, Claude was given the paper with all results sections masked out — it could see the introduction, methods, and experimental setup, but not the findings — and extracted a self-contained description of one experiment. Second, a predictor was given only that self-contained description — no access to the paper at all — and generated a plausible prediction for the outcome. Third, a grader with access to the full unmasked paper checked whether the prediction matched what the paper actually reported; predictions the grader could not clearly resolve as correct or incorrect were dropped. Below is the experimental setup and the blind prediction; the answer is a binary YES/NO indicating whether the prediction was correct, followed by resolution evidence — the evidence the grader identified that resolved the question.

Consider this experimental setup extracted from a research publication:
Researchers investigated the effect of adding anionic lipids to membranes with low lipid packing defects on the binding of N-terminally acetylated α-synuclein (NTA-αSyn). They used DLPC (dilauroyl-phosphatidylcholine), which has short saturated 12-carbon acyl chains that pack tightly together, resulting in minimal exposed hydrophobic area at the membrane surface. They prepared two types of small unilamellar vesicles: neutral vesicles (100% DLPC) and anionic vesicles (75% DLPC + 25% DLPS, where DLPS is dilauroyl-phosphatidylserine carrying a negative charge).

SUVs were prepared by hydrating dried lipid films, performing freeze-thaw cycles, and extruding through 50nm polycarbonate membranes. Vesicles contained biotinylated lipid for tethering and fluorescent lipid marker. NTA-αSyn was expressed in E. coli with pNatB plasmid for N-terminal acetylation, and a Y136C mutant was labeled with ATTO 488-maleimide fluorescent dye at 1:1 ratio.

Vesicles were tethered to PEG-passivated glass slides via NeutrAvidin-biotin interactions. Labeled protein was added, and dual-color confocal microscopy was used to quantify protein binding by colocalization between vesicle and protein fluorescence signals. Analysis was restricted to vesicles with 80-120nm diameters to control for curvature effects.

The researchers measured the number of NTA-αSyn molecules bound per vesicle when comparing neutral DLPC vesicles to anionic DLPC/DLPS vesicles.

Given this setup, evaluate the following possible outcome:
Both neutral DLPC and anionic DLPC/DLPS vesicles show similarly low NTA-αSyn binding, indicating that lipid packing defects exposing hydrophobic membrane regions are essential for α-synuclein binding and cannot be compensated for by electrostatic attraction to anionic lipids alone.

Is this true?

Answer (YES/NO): YES